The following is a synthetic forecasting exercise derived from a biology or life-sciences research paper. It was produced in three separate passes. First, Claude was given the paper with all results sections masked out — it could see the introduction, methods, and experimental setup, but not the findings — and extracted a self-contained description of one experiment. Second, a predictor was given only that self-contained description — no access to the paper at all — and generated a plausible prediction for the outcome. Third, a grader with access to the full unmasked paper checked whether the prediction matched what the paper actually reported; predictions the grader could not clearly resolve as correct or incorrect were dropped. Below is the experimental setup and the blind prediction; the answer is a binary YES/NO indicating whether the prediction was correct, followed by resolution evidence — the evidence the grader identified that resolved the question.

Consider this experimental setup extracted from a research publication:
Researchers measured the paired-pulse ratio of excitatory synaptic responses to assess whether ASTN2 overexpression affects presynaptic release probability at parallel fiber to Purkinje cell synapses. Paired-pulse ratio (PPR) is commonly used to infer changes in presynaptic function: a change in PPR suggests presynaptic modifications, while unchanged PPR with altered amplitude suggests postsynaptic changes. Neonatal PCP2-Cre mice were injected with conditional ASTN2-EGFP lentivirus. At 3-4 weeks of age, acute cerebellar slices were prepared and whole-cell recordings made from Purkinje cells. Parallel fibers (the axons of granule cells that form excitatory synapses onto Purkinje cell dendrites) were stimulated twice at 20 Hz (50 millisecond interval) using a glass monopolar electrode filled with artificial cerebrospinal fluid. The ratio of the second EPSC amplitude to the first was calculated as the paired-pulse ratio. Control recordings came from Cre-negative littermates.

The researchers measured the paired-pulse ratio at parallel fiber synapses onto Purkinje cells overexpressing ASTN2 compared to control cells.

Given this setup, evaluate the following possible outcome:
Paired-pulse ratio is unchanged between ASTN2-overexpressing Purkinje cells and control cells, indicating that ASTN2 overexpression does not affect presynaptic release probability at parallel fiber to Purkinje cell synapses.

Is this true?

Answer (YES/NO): YES